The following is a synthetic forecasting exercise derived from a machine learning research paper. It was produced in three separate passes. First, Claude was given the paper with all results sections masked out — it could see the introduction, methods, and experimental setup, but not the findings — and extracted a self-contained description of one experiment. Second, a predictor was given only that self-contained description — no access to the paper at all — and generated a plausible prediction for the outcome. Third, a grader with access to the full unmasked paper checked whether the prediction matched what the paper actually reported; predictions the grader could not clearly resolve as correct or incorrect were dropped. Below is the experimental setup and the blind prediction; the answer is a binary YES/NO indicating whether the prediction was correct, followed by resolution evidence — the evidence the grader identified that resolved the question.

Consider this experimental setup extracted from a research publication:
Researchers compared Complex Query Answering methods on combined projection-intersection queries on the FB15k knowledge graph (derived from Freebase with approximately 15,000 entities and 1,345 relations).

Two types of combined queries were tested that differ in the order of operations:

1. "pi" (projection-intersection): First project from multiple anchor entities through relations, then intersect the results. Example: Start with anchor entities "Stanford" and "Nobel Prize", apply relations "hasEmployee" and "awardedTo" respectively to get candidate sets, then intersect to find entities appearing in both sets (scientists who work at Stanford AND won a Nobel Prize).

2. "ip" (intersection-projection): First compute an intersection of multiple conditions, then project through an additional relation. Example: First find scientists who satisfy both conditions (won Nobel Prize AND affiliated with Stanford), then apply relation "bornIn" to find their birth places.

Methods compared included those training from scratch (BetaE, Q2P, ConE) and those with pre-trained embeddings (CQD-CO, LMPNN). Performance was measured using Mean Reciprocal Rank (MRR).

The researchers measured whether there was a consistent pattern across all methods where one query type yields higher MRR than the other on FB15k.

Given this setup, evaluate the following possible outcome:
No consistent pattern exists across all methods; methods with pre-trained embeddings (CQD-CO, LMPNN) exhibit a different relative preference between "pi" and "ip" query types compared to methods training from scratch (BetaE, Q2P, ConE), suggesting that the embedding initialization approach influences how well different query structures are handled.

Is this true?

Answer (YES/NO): NO